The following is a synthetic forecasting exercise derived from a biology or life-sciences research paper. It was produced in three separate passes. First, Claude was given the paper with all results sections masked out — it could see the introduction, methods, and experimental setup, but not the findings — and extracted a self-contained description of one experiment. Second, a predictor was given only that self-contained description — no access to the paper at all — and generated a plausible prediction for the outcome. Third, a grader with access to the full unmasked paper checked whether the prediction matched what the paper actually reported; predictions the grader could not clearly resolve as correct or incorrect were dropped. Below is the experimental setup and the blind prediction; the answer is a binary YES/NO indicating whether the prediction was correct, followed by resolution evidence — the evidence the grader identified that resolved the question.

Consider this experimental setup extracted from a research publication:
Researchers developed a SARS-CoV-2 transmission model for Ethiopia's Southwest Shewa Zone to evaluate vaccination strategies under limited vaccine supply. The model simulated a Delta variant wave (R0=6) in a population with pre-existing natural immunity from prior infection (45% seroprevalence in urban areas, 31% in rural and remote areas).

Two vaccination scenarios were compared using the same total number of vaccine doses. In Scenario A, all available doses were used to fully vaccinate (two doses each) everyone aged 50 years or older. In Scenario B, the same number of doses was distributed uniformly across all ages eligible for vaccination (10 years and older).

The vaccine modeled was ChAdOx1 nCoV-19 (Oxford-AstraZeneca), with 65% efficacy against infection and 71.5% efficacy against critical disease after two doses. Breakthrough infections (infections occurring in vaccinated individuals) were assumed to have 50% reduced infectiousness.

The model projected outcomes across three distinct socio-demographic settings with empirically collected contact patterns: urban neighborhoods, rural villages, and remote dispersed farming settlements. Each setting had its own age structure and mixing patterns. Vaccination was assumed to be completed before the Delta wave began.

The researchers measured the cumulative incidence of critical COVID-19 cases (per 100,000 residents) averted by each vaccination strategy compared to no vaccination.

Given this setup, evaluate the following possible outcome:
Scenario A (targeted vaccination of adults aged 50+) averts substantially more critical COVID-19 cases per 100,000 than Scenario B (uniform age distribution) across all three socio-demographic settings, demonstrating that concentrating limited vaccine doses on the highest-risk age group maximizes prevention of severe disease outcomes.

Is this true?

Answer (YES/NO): YES